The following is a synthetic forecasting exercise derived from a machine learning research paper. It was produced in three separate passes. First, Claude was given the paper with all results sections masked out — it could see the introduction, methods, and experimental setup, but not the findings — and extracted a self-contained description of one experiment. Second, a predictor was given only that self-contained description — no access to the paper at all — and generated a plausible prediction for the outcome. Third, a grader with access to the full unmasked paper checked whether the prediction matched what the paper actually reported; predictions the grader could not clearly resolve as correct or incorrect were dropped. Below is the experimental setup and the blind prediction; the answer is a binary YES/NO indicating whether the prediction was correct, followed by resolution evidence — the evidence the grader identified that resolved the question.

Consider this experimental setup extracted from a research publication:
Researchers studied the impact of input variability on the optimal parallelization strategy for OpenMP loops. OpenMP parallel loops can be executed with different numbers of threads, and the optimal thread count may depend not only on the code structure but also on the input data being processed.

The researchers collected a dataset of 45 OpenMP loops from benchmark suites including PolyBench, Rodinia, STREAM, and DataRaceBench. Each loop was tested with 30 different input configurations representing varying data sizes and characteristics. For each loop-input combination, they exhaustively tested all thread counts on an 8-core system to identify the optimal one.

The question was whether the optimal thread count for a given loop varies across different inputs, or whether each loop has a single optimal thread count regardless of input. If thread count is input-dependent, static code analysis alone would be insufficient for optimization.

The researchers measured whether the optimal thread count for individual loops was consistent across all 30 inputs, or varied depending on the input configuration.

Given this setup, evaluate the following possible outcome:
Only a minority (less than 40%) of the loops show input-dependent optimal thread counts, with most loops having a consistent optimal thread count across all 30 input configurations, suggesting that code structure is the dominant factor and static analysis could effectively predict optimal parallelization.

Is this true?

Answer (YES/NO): NO